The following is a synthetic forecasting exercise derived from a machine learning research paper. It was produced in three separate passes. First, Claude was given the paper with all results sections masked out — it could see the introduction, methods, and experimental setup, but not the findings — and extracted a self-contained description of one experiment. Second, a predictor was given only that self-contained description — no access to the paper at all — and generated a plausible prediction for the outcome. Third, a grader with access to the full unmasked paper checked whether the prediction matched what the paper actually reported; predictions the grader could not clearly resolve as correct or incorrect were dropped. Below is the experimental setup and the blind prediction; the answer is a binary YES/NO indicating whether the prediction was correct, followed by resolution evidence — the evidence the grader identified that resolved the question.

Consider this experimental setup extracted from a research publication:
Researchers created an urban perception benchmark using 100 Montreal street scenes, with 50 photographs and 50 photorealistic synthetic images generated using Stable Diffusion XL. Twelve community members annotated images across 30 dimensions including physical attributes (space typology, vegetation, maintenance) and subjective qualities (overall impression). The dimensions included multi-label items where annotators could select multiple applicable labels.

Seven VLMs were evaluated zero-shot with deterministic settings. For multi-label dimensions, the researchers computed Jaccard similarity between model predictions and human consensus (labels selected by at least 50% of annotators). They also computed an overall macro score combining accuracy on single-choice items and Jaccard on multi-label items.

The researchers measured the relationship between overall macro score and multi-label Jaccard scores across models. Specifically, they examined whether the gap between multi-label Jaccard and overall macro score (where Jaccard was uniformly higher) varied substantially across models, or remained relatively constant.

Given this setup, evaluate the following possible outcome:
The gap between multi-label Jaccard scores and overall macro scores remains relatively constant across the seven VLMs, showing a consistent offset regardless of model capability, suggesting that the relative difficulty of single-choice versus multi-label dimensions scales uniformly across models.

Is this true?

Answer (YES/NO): NO